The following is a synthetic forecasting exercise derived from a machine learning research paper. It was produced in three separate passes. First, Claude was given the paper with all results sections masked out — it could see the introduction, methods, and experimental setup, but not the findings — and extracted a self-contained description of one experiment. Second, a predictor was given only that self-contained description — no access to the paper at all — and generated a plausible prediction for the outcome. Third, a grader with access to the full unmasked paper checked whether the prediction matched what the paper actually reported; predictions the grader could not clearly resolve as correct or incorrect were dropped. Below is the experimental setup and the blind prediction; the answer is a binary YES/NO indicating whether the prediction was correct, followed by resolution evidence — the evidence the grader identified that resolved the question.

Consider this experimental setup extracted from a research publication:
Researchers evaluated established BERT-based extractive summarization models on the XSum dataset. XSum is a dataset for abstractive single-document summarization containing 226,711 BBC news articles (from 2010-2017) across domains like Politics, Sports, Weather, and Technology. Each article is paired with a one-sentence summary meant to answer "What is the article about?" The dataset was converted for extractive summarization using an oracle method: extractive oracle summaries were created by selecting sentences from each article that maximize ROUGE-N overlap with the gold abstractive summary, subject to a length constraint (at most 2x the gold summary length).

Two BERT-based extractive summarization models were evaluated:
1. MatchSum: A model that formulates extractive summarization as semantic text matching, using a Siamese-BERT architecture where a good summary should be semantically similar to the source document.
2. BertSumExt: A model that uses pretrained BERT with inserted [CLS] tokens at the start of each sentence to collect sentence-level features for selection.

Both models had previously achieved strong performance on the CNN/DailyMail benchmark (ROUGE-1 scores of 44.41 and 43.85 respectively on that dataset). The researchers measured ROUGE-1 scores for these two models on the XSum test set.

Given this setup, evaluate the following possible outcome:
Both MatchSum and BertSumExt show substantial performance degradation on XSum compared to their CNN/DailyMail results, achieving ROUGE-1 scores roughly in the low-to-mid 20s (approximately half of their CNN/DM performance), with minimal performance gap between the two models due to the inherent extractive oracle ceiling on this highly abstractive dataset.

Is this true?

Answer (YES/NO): NO